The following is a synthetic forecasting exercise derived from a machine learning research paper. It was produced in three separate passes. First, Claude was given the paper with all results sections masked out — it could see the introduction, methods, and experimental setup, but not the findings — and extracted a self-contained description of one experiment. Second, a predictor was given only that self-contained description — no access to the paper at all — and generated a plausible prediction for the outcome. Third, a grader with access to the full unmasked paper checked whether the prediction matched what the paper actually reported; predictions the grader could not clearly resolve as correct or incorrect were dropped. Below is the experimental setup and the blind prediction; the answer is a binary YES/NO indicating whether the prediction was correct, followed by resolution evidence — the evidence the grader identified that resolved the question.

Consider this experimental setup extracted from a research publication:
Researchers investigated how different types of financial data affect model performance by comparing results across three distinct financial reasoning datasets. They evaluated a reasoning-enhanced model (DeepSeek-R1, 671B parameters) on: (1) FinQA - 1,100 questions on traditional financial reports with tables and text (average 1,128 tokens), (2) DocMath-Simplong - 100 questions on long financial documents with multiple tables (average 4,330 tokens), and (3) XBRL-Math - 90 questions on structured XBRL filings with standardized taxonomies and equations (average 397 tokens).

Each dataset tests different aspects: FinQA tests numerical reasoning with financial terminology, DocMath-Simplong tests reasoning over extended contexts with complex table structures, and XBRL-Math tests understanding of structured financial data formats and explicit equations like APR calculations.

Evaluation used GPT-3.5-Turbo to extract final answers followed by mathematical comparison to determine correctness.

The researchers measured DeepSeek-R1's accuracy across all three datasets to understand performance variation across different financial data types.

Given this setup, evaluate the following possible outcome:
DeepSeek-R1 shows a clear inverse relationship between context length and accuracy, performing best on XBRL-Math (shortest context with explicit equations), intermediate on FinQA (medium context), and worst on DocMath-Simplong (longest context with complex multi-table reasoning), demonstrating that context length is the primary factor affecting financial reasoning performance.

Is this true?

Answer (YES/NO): YES